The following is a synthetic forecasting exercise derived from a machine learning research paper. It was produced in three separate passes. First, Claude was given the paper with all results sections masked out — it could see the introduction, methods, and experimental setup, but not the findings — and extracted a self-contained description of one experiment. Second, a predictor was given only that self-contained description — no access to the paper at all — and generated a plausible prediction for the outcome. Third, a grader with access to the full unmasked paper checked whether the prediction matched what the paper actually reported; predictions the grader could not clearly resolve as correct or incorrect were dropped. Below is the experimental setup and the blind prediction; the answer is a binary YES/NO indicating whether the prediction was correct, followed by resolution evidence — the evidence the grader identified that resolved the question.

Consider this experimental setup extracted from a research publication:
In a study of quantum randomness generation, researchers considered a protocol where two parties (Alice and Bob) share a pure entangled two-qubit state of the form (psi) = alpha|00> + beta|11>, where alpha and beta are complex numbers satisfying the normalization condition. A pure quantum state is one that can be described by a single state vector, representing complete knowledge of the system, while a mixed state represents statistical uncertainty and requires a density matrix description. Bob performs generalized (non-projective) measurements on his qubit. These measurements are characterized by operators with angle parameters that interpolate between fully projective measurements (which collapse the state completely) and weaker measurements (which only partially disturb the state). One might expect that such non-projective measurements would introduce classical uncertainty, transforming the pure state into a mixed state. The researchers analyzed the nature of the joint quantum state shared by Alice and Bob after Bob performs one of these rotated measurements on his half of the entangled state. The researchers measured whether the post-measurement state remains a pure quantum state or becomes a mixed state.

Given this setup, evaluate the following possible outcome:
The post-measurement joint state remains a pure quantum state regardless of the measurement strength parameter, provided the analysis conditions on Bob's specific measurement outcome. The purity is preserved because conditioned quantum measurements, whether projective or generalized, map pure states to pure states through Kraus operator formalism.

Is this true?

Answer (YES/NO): YES